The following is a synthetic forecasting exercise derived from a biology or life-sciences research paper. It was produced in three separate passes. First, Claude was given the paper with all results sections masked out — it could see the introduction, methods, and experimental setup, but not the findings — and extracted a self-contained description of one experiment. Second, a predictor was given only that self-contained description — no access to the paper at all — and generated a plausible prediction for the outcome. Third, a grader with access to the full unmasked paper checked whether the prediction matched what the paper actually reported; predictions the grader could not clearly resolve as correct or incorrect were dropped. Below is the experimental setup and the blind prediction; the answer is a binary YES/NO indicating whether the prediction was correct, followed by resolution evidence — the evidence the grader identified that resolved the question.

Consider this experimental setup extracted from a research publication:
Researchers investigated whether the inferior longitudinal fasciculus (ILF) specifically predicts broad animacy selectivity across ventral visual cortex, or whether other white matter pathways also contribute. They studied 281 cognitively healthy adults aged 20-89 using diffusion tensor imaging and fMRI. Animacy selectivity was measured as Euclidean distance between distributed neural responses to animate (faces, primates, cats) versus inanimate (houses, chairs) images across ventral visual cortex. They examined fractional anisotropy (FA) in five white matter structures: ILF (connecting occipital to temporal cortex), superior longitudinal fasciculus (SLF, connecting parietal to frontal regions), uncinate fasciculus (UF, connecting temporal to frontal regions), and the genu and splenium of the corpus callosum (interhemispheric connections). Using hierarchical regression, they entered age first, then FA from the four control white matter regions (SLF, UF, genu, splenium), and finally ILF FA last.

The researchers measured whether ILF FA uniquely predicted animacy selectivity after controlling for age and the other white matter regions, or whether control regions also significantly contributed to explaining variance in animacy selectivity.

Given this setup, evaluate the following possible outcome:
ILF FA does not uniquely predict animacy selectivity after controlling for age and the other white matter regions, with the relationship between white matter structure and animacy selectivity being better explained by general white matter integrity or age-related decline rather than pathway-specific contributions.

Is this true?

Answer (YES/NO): NO